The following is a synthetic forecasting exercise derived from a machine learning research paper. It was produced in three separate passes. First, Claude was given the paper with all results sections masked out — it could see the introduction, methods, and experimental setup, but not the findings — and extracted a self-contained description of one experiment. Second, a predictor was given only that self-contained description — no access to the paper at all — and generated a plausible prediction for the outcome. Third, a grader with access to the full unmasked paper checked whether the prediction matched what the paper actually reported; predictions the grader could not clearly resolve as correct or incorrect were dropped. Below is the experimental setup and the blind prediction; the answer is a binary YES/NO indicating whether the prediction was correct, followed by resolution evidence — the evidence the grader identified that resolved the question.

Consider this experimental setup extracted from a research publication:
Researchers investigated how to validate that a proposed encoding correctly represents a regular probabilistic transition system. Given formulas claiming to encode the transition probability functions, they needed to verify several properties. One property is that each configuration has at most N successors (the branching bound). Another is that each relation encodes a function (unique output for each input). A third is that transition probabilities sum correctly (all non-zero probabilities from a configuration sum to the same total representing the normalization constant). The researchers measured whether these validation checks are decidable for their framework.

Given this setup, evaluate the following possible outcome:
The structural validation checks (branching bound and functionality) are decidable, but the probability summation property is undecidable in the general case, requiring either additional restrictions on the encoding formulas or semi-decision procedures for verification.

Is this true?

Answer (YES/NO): NO